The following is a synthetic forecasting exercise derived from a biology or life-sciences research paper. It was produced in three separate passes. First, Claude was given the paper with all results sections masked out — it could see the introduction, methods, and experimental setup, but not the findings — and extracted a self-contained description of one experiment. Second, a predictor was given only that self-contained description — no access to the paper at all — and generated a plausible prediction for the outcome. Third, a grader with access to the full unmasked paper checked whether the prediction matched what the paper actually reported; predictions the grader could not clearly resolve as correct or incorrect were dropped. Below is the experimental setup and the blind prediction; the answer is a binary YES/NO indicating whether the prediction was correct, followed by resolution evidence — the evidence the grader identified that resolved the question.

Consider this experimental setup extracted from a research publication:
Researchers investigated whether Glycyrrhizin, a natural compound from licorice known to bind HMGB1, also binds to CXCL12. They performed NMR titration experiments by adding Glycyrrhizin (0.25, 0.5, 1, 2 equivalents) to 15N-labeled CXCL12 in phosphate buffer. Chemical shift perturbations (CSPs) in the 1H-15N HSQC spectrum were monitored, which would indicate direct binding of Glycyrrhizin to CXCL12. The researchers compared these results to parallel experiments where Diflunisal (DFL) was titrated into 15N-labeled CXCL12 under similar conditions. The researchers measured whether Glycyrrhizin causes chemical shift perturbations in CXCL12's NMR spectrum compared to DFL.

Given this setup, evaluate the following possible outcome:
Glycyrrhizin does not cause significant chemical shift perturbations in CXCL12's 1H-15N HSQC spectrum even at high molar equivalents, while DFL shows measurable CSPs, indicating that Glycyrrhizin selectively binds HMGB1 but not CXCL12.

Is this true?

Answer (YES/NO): NO